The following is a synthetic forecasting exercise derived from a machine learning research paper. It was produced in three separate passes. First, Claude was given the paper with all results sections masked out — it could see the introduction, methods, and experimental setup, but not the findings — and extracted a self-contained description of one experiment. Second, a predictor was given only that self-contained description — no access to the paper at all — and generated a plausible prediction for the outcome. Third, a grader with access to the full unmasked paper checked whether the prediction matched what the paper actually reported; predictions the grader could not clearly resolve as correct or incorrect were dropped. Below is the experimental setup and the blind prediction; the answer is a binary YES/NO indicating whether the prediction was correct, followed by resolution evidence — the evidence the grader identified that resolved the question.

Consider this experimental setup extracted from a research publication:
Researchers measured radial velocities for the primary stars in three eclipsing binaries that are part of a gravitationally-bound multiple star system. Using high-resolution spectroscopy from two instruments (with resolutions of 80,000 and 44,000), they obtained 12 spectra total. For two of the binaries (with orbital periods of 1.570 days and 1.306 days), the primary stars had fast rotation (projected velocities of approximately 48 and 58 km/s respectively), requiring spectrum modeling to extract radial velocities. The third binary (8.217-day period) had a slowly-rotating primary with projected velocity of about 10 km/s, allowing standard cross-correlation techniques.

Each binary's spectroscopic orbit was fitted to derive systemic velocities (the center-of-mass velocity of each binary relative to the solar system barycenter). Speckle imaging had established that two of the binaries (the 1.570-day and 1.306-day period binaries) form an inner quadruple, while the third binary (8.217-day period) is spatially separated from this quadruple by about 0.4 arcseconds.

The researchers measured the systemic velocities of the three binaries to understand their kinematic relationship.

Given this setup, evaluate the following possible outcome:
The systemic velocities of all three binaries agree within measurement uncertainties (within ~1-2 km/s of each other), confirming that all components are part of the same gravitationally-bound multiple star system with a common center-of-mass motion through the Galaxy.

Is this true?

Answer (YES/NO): NO